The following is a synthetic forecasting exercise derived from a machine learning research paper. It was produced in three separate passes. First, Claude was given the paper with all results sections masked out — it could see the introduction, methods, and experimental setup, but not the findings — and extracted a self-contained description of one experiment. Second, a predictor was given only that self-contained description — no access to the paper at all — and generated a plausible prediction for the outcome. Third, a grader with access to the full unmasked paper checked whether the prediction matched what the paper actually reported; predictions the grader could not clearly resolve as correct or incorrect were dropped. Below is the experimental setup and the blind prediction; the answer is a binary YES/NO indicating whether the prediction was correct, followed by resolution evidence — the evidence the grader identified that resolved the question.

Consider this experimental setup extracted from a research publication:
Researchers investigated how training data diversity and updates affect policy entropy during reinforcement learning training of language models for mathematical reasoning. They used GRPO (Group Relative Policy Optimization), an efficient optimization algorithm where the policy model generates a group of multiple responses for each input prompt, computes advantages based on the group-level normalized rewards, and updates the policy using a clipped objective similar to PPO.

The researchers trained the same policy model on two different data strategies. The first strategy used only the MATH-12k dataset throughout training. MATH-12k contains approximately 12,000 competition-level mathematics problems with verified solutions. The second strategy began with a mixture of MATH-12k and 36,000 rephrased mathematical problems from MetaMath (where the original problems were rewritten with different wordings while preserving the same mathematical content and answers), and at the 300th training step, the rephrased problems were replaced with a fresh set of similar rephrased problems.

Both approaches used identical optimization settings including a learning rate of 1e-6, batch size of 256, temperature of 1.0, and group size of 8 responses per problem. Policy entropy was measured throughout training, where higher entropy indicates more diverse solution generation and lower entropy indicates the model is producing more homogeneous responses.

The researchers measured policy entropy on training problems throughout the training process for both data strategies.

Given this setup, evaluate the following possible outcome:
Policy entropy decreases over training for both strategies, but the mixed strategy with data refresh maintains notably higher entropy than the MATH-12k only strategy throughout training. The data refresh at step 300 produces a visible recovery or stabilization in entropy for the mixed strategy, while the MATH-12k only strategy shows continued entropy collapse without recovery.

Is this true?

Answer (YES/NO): YES